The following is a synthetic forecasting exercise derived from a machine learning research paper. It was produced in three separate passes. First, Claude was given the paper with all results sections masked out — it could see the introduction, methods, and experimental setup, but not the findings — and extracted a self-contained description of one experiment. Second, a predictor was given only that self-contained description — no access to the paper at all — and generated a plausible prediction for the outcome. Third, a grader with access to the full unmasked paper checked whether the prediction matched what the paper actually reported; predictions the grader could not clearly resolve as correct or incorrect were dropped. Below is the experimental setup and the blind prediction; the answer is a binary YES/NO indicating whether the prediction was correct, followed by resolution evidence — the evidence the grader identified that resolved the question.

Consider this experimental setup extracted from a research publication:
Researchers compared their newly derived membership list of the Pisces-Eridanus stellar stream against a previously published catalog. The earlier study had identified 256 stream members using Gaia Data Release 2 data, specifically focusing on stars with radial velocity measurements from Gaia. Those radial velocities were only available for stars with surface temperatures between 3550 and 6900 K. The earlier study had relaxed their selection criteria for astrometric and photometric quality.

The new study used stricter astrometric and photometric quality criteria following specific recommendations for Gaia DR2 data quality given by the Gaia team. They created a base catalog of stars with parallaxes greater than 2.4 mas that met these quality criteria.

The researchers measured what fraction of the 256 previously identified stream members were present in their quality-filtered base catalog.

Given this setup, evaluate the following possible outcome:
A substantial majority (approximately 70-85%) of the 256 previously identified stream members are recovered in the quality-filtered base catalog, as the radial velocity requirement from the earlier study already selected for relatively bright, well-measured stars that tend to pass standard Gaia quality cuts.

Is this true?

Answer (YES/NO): NO